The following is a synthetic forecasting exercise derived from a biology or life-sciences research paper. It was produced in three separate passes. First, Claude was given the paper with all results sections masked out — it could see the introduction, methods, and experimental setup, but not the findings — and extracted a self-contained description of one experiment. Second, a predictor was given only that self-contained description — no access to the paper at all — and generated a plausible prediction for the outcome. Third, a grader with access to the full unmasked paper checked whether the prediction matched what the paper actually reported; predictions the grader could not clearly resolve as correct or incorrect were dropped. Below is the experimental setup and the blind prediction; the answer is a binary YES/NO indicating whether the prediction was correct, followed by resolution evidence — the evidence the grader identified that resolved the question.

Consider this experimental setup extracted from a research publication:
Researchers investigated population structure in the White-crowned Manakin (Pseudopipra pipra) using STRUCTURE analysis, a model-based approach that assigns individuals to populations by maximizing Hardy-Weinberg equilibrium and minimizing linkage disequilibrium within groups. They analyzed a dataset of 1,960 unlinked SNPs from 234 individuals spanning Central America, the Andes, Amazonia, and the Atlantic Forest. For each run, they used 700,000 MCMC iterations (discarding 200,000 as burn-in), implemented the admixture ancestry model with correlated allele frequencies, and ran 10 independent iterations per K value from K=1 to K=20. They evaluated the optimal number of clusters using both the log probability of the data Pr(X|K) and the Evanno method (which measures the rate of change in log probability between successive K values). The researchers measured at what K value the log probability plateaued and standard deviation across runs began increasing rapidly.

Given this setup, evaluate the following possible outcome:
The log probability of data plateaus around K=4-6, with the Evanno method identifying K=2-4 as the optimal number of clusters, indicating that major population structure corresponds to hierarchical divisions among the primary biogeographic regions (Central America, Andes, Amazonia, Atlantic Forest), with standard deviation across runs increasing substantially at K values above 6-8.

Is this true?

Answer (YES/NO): NO